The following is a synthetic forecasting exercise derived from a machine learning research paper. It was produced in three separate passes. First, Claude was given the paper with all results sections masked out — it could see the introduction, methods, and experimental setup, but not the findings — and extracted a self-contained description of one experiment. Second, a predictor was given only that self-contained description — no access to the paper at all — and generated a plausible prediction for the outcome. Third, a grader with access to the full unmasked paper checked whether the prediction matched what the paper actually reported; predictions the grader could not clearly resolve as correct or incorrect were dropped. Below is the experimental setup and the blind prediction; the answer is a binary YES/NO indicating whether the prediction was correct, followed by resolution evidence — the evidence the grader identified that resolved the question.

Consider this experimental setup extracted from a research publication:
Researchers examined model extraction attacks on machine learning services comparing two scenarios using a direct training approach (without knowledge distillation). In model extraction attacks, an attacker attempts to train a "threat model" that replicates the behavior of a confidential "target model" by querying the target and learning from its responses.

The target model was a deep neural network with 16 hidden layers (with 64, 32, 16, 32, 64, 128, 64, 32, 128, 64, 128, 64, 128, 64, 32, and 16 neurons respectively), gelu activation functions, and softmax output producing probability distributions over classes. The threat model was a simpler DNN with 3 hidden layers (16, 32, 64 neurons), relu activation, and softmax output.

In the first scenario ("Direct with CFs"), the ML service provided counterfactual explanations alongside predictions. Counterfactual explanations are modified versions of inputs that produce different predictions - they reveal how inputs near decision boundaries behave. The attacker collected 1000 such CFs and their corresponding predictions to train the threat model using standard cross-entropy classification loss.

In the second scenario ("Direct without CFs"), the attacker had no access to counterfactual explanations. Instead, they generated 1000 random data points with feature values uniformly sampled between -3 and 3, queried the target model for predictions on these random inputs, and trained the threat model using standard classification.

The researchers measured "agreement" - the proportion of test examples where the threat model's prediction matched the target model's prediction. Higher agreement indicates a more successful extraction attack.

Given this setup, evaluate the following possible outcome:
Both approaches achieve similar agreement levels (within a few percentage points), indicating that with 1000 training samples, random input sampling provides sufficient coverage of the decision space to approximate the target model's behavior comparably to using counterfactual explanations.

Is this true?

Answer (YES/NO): NO